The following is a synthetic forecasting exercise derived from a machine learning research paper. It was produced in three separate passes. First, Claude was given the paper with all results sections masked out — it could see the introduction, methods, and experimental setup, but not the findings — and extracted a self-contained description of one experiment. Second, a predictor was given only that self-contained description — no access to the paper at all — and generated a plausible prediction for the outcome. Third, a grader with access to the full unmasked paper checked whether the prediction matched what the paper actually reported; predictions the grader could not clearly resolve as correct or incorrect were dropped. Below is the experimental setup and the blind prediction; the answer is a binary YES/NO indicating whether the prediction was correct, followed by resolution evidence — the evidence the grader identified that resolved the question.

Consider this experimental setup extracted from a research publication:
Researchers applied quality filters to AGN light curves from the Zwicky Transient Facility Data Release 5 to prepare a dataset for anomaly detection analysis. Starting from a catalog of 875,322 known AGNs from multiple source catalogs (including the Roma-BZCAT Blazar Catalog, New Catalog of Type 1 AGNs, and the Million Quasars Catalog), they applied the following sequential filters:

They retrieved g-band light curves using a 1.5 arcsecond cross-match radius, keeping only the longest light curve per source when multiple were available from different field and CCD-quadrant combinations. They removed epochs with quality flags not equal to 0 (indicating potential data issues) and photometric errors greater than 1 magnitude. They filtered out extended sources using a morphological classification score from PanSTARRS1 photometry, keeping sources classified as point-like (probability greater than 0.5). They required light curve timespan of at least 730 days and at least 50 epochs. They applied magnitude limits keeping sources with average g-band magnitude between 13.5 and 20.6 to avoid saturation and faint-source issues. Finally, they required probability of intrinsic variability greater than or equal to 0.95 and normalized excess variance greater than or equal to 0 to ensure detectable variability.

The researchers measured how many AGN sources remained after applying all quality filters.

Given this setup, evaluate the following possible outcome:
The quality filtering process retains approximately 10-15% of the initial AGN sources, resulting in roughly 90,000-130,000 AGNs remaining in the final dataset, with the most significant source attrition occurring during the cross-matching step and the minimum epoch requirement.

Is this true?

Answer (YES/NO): NO